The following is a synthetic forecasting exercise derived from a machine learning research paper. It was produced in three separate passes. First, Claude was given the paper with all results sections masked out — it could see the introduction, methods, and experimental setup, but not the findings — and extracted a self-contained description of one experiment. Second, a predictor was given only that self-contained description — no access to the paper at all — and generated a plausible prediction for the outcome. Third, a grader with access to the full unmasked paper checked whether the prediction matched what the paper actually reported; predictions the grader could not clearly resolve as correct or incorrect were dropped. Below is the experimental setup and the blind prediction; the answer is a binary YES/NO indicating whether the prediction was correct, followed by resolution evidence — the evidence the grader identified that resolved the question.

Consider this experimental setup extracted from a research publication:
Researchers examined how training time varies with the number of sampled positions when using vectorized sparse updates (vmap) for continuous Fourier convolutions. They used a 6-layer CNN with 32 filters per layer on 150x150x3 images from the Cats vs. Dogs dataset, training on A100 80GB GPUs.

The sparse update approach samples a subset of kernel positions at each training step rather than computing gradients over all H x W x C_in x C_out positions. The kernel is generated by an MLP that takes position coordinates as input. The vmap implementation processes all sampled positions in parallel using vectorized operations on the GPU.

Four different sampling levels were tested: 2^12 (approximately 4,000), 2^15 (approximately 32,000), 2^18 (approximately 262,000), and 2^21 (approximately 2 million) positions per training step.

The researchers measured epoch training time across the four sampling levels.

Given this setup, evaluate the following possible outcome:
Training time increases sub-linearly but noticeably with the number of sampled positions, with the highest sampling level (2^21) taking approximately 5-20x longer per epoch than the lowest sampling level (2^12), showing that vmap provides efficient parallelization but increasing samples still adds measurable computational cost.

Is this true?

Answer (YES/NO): NO